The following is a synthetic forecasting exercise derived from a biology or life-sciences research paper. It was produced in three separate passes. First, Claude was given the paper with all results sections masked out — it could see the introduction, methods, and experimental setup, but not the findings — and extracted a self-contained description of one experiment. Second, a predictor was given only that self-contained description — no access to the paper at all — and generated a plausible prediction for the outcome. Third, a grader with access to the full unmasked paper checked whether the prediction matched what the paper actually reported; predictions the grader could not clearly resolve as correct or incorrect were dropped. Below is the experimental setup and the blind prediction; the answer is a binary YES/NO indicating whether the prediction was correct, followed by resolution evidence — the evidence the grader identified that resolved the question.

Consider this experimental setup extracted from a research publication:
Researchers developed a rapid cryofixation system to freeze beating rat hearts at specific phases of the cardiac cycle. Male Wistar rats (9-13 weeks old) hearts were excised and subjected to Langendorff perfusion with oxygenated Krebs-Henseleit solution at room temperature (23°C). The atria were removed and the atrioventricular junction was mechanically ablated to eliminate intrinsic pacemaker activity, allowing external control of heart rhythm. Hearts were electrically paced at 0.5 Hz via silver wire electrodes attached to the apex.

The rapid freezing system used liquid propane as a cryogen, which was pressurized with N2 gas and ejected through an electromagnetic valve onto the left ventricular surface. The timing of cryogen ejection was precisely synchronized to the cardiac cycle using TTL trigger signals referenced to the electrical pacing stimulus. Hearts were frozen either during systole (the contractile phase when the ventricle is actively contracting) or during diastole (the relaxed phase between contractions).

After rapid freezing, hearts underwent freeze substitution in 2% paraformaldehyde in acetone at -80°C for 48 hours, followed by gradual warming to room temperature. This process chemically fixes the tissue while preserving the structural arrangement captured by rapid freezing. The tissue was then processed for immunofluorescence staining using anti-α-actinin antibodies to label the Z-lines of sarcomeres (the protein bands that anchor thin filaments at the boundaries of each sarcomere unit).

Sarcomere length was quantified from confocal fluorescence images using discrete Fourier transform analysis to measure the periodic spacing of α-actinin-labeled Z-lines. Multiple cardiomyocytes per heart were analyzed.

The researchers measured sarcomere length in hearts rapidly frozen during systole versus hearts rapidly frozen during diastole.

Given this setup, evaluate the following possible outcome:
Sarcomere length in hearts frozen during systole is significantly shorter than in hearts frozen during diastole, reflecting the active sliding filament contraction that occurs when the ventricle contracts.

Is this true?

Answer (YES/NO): YES